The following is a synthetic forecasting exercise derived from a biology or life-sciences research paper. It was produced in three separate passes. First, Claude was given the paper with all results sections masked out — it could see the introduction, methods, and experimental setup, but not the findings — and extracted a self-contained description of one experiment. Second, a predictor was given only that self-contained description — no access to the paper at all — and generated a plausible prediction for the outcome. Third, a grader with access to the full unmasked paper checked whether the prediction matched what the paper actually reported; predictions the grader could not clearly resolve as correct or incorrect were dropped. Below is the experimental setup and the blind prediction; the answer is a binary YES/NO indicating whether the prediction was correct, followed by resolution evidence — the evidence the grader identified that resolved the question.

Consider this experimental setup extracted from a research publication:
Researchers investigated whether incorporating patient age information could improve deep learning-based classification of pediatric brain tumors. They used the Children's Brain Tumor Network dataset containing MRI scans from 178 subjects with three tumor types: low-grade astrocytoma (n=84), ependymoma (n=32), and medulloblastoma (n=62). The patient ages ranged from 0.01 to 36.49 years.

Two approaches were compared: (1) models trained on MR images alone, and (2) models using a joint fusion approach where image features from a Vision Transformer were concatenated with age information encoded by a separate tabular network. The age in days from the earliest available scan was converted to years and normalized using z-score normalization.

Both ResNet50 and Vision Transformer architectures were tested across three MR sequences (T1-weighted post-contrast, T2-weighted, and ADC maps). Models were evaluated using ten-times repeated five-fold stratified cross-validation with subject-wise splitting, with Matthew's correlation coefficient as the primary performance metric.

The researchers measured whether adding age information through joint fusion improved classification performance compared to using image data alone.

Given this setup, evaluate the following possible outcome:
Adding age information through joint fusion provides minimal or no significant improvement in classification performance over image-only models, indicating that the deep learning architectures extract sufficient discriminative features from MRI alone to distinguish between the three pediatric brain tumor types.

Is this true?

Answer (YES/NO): YES